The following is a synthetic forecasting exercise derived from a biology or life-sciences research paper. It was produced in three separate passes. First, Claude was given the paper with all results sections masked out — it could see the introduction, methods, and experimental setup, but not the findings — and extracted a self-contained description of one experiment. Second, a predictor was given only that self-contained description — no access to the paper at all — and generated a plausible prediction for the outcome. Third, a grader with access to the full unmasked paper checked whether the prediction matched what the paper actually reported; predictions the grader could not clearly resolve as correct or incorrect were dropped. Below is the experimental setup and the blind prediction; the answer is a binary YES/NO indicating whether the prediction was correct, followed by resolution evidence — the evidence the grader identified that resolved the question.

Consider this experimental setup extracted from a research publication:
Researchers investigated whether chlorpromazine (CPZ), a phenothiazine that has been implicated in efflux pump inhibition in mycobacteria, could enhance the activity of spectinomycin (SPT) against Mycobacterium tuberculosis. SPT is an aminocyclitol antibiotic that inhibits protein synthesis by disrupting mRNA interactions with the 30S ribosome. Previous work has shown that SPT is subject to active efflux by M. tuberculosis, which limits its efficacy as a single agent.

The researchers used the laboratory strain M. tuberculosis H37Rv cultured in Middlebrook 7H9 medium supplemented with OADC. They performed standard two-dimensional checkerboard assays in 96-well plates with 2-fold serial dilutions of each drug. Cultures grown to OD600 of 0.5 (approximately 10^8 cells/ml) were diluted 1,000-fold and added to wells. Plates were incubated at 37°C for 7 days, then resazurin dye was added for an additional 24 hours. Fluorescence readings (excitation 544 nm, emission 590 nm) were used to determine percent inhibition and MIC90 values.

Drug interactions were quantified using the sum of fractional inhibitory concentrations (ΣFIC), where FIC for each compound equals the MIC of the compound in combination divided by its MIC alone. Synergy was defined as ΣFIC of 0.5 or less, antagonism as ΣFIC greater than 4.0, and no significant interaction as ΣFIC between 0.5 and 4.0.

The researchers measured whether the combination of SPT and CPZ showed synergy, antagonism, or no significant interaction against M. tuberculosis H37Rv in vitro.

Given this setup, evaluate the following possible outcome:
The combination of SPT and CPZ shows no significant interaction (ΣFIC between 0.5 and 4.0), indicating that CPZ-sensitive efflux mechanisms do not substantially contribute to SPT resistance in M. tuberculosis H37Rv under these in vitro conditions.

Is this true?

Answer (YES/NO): NO